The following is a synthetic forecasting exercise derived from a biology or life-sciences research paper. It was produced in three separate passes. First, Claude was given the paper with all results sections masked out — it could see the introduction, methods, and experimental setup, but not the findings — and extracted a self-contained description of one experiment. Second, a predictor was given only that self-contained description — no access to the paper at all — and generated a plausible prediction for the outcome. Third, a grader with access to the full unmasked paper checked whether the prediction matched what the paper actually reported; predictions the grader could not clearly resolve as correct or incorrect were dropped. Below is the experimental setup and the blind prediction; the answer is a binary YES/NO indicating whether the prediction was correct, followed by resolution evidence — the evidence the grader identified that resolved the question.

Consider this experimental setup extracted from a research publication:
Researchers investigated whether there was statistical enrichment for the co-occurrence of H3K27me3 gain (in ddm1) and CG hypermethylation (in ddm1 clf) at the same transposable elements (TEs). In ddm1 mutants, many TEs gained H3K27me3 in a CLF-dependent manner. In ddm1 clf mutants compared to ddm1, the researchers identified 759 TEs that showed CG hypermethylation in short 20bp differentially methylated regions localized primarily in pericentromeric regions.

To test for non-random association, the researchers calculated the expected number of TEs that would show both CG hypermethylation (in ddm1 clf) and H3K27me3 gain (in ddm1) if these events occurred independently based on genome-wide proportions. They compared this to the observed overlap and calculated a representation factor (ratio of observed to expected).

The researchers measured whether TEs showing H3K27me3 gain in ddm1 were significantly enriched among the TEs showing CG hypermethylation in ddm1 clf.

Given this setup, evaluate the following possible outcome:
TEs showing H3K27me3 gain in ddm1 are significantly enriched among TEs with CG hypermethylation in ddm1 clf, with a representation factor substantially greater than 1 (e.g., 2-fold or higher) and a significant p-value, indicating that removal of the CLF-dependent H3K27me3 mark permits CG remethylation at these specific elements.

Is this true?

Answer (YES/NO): YES